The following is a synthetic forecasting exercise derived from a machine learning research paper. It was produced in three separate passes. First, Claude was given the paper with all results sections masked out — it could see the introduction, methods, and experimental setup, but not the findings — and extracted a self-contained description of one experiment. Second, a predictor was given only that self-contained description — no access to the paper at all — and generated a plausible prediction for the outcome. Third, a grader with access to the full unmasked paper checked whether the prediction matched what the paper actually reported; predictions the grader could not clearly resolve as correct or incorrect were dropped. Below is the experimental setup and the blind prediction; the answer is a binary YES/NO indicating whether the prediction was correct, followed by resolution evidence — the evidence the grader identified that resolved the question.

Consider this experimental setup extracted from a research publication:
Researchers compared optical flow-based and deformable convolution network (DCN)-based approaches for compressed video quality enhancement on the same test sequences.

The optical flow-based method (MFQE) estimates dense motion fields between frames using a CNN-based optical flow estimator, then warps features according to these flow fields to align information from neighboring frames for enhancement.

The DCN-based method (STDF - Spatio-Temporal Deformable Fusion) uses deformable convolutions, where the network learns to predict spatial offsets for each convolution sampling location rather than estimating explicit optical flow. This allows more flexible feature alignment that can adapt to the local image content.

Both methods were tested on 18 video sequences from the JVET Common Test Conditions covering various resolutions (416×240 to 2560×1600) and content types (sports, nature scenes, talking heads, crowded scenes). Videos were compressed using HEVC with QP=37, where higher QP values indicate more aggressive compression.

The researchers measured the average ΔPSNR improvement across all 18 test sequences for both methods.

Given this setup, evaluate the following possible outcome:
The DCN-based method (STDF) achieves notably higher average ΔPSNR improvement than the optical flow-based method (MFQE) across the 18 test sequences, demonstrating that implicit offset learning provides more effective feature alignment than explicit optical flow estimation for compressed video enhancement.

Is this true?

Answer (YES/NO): YES